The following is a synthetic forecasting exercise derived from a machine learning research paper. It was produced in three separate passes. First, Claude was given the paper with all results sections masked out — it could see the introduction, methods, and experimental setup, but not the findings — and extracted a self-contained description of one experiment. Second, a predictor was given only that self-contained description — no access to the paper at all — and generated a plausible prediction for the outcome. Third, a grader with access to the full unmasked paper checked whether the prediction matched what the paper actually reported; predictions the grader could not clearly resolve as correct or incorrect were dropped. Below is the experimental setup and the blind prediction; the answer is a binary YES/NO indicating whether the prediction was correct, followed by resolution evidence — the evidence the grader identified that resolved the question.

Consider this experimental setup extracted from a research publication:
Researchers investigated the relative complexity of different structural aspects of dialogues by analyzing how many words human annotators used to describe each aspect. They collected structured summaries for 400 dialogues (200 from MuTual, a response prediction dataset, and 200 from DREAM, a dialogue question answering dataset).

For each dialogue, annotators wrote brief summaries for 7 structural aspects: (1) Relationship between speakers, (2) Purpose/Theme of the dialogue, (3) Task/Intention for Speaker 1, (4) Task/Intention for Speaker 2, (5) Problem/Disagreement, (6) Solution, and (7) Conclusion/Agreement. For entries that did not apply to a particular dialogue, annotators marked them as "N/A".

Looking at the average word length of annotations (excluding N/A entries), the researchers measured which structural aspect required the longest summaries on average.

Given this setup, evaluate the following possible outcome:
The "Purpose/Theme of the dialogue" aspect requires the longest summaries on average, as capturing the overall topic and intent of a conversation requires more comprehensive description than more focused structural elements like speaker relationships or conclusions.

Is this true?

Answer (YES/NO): NO